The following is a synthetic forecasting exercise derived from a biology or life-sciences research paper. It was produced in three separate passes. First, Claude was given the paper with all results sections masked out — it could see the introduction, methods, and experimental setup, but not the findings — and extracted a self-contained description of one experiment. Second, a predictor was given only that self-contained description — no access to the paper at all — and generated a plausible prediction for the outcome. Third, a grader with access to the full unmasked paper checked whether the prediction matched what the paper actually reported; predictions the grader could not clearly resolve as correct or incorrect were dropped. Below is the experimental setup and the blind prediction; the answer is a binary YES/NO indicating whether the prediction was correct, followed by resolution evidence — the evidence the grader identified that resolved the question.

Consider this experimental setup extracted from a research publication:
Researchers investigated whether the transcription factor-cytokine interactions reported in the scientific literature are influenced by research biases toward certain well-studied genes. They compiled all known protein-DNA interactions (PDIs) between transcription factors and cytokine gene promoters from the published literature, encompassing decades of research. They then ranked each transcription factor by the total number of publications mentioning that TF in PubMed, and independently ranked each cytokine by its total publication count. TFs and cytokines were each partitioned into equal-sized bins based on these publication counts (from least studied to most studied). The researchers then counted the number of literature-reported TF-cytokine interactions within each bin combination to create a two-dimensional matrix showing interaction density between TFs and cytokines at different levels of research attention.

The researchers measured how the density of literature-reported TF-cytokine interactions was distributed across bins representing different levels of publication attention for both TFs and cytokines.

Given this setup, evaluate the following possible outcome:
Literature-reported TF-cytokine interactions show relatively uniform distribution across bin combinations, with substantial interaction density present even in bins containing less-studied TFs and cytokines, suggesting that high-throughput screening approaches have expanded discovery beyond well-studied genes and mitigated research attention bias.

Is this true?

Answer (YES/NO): NO